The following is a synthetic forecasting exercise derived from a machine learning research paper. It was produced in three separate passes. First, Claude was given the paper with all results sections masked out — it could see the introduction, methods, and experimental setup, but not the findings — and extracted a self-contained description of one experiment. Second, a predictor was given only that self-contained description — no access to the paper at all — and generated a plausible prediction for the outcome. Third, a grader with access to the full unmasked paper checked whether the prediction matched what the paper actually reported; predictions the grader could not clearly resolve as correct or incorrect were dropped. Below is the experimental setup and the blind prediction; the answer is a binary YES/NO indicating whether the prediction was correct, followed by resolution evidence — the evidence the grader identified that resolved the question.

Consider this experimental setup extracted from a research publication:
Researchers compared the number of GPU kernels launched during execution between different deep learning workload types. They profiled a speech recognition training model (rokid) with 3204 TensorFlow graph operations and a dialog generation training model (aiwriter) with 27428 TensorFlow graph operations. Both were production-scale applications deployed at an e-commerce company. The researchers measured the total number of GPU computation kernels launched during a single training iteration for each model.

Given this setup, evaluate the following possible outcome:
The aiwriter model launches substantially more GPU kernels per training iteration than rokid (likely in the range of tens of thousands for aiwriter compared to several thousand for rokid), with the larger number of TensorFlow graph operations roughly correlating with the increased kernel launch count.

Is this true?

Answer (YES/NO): NO